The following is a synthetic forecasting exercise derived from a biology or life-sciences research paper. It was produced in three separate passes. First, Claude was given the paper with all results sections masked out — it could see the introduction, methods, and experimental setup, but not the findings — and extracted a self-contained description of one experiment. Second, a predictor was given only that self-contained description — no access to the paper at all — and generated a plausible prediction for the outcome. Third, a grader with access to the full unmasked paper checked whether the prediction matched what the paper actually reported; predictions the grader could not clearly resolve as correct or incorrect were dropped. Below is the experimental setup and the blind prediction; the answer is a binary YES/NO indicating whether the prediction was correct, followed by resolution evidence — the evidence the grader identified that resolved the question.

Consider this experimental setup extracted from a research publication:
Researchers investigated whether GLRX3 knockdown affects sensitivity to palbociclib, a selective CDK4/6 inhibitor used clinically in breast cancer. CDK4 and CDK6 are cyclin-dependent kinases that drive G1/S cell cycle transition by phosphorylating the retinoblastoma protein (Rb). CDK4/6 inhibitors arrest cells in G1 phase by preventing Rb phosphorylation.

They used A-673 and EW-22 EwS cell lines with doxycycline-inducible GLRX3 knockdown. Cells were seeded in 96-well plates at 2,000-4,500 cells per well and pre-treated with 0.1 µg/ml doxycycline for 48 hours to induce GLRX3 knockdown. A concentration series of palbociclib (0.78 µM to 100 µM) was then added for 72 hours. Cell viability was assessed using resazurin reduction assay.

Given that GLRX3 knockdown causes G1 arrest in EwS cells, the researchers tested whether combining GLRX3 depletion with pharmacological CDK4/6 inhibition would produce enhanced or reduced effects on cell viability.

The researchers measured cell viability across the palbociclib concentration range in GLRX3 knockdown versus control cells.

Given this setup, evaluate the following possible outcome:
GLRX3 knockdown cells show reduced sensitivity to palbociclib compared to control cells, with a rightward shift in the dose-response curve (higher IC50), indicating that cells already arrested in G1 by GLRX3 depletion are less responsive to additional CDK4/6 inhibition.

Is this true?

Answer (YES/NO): YES